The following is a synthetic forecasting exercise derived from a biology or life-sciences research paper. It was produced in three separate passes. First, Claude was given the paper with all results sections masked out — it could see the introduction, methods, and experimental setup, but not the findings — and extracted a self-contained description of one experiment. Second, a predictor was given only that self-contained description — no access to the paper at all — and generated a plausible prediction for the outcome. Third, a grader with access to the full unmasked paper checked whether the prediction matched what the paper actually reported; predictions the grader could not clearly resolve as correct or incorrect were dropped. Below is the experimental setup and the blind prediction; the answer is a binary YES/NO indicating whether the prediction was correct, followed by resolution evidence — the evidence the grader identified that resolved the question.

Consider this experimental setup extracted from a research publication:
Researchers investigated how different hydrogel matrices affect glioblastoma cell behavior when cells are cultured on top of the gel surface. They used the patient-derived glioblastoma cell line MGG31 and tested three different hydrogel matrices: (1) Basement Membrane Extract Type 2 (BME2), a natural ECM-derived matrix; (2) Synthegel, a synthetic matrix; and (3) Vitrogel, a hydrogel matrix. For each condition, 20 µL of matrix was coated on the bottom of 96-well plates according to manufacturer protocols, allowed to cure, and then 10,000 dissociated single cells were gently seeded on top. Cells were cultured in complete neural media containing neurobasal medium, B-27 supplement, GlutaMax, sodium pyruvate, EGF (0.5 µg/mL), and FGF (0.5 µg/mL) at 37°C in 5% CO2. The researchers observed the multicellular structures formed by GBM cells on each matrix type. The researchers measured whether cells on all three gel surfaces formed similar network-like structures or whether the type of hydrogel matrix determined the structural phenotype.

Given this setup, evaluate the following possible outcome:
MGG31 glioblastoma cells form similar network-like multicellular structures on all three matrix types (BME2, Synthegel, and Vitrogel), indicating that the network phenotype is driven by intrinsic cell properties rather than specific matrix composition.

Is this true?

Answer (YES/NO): NO